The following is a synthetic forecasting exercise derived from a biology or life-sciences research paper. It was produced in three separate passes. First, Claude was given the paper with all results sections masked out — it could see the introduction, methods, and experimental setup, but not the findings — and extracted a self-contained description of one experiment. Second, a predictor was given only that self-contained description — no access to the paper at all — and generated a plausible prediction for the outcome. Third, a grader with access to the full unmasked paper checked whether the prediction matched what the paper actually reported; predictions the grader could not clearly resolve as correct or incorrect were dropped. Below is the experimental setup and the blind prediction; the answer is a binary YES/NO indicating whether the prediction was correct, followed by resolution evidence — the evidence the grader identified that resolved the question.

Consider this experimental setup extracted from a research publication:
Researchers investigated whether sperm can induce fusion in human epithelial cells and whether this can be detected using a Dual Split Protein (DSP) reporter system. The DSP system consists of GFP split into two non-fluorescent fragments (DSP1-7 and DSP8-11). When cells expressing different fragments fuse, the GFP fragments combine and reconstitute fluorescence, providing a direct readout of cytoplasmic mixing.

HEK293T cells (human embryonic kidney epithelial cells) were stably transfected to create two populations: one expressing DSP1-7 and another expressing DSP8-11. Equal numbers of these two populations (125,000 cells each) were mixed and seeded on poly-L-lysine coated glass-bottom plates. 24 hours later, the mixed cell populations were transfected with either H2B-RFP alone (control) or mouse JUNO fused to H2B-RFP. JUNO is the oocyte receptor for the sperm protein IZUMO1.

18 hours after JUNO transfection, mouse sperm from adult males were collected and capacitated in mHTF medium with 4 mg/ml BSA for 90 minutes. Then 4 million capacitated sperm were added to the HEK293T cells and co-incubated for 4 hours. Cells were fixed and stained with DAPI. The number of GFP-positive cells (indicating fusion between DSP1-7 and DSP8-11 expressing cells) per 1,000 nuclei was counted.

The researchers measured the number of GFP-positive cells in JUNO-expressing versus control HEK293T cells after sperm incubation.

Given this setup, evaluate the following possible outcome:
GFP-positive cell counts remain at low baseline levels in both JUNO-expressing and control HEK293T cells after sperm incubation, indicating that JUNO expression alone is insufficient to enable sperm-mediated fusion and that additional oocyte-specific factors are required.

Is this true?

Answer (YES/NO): NO